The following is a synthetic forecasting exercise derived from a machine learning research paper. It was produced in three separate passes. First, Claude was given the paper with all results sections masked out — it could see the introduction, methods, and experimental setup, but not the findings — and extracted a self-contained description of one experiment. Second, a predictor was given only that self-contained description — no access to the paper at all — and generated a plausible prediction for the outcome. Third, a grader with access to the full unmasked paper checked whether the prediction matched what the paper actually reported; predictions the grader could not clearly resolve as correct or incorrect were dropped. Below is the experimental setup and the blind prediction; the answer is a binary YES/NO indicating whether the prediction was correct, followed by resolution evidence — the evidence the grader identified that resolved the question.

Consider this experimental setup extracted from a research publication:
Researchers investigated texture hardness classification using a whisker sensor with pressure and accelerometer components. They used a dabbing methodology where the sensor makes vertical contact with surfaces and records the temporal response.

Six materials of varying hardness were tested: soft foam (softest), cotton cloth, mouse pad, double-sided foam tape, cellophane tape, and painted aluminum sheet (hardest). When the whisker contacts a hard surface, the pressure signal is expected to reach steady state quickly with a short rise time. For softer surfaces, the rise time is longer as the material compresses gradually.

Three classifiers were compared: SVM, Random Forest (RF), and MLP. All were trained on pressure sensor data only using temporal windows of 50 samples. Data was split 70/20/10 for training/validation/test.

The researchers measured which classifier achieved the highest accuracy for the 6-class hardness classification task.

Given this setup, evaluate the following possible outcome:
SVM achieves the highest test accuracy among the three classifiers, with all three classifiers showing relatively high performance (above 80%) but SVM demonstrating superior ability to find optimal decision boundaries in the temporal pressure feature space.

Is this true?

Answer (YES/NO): NO